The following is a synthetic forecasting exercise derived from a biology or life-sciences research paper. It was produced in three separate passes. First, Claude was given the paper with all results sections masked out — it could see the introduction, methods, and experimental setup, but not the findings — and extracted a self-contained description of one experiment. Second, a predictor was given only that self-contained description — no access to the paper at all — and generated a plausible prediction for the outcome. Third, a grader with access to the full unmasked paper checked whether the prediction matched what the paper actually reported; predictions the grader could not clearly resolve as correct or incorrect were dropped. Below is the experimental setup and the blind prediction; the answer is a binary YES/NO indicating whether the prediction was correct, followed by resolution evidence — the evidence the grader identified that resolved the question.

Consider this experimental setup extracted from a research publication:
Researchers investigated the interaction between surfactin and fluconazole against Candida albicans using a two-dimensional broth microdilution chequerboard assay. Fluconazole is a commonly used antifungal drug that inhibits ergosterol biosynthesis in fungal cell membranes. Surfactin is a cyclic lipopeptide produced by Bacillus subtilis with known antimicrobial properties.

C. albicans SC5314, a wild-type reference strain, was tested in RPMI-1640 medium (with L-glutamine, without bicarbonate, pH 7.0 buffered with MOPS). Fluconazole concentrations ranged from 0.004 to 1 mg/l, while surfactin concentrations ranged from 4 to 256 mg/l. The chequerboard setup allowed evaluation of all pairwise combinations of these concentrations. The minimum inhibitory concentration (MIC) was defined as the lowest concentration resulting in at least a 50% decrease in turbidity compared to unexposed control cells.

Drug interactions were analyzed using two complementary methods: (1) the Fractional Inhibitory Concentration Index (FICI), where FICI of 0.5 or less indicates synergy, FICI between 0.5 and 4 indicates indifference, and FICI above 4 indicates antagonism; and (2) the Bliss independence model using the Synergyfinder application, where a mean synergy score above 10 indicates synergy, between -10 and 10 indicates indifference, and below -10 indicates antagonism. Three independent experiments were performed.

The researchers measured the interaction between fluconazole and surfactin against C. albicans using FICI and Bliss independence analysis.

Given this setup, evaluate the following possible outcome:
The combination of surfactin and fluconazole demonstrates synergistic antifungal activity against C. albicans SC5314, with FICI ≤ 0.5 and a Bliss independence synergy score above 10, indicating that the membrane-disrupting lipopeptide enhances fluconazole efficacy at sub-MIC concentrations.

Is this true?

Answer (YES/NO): YES